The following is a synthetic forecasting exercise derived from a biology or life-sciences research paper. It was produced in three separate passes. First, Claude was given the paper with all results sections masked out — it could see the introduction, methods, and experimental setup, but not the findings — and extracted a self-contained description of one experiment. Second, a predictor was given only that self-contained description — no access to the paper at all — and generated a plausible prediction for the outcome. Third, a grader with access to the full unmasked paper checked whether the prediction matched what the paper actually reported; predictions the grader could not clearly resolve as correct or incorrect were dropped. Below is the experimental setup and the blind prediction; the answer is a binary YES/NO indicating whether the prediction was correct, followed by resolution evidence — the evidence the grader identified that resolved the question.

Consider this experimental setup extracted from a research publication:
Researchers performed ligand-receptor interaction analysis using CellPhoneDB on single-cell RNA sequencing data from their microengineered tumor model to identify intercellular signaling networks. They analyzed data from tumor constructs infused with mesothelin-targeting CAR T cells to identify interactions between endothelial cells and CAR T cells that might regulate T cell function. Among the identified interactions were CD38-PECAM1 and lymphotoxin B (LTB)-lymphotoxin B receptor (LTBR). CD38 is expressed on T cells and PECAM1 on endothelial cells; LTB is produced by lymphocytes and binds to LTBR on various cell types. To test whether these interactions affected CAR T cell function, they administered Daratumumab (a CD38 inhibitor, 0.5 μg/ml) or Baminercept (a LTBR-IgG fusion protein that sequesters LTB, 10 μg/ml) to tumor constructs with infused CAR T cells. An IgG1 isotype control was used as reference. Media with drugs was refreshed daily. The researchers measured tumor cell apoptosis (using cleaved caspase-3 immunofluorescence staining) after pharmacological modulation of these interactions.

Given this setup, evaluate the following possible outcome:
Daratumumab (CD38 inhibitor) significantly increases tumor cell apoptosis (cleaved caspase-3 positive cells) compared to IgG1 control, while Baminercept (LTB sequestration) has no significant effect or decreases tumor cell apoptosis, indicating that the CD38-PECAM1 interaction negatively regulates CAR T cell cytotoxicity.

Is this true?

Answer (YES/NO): NO